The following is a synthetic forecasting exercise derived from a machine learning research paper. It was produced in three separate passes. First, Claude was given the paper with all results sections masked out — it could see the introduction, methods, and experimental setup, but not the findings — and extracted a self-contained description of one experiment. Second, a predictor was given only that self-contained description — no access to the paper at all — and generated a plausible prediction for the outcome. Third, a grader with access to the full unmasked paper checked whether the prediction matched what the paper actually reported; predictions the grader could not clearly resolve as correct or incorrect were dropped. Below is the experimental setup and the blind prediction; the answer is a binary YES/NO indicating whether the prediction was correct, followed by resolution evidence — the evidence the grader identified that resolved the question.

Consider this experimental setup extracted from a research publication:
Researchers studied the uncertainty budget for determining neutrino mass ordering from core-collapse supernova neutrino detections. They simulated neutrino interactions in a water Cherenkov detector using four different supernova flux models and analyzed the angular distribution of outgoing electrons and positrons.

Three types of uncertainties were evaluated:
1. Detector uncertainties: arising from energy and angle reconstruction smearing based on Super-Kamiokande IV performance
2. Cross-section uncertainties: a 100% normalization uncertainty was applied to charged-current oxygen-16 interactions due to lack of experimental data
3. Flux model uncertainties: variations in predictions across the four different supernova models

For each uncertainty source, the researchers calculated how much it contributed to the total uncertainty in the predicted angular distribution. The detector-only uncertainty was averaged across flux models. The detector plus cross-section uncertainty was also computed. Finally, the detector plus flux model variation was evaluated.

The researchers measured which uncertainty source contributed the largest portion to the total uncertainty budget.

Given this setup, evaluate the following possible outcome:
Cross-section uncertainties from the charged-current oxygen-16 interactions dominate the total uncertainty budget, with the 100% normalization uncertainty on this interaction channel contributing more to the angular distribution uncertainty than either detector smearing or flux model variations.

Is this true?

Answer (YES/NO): NO